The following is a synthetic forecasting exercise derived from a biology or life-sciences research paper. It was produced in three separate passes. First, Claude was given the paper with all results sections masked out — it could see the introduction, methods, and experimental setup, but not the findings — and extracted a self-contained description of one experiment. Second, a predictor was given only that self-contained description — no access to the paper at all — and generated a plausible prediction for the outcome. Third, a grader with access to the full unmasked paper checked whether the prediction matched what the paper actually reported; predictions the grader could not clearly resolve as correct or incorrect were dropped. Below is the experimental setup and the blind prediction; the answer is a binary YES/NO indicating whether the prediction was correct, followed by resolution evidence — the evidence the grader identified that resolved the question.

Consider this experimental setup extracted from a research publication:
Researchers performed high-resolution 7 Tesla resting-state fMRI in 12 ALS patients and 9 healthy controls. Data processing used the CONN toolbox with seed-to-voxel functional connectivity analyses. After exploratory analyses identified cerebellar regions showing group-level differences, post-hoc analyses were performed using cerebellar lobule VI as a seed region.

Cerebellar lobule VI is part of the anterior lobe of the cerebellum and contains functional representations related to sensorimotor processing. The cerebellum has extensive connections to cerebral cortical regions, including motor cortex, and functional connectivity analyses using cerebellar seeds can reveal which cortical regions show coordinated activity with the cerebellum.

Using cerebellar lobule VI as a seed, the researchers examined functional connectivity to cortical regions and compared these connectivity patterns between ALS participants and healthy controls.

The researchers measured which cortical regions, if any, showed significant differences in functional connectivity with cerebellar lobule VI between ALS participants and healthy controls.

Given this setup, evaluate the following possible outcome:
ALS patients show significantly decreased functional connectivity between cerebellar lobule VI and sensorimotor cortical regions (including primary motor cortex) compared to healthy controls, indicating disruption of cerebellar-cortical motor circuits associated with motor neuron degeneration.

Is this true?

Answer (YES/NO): YES